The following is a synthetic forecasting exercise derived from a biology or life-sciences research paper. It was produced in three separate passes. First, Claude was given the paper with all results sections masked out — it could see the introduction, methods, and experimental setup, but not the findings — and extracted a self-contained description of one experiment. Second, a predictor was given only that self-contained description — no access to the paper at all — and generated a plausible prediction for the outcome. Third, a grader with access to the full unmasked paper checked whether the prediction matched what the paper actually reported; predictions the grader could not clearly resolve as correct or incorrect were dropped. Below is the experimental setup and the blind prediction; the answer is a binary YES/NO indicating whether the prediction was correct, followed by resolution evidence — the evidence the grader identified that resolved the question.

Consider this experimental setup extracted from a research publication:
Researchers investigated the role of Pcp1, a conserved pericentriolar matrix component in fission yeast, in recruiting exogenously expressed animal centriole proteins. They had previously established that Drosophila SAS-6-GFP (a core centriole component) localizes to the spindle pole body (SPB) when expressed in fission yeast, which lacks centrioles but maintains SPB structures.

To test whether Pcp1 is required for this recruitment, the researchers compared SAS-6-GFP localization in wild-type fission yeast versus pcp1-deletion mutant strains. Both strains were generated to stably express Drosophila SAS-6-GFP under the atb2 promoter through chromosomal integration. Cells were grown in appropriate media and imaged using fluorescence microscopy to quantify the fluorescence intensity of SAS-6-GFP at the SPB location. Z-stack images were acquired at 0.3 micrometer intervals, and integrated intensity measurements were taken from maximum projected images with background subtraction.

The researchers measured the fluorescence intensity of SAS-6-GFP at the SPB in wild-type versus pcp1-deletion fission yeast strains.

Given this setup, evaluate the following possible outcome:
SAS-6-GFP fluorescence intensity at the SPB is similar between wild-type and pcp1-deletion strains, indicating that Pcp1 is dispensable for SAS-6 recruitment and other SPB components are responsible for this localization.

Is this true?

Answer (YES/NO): NO